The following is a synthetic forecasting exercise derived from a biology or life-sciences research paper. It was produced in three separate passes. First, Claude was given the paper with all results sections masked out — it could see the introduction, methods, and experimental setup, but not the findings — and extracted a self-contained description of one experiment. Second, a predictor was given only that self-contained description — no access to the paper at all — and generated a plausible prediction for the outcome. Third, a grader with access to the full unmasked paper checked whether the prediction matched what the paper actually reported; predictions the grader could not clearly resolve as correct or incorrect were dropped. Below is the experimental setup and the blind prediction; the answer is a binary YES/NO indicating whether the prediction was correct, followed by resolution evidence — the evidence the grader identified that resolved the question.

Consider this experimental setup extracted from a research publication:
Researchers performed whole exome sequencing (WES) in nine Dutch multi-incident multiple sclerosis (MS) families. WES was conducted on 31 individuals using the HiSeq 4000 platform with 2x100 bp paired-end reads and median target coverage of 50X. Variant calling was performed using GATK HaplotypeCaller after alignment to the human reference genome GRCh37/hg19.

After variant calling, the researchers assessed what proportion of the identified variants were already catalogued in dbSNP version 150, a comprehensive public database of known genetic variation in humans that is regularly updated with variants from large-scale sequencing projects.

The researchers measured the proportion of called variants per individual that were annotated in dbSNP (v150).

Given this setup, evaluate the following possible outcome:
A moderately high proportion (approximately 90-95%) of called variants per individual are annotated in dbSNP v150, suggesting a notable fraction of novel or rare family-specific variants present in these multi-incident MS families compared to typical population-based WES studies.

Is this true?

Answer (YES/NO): YES